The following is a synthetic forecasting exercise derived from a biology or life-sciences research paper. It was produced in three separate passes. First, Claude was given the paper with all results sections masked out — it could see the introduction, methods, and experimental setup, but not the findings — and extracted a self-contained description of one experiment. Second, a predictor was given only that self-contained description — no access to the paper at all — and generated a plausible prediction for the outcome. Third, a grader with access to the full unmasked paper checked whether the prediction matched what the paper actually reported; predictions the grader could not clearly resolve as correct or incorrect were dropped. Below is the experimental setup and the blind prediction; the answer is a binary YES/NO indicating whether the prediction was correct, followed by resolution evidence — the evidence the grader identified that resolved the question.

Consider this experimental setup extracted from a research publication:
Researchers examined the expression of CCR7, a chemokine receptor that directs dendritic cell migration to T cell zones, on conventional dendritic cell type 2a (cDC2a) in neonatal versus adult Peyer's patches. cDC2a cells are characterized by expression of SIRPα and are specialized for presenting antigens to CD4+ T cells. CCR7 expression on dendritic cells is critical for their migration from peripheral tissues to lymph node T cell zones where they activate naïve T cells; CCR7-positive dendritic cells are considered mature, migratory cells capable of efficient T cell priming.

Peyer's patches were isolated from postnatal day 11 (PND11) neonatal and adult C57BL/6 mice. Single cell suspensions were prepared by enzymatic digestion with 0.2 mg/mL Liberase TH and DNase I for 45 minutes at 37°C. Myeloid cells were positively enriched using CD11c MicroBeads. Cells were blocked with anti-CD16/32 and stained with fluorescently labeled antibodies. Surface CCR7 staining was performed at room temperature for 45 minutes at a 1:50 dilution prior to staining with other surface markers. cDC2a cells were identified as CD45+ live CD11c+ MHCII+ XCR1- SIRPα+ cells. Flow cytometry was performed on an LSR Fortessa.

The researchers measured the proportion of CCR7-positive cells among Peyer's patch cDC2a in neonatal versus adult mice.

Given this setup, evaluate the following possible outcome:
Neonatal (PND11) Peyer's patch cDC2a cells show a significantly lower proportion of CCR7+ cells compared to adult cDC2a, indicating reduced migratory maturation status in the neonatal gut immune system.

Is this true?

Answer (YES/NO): YES